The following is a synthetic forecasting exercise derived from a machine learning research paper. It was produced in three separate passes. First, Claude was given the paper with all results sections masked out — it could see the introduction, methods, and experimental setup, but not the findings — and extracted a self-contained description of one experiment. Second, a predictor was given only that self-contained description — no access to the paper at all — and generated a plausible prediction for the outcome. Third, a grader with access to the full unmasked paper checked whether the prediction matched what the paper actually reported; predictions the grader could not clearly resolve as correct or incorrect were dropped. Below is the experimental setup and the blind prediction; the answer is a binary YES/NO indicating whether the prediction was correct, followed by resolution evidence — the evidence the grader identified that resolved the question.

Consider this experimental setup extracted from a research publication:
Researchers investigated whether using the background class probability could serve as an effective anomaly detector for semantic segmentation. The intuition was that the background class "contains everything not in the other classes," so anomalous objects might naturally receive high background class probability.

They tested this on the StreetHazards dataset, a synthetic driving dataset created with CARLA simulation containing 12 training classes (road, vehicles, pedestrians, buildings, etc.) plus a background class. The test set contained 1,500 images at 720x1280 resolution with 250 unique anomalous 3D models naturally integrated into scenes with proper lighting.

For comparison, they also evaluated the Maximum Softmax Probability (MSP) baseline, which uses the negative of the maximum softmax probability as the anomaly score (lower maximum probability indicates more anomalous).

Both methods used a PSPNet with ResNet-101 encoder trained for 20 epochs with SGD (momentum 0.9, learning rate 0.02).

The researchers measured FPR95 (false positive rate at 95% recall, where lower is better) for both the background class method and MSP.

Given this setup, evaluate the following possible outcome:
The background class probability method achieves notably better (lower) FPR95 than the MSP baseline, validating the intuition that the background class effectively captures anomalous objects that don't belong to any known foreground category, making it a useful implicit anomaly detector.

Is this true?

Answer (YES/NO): NO